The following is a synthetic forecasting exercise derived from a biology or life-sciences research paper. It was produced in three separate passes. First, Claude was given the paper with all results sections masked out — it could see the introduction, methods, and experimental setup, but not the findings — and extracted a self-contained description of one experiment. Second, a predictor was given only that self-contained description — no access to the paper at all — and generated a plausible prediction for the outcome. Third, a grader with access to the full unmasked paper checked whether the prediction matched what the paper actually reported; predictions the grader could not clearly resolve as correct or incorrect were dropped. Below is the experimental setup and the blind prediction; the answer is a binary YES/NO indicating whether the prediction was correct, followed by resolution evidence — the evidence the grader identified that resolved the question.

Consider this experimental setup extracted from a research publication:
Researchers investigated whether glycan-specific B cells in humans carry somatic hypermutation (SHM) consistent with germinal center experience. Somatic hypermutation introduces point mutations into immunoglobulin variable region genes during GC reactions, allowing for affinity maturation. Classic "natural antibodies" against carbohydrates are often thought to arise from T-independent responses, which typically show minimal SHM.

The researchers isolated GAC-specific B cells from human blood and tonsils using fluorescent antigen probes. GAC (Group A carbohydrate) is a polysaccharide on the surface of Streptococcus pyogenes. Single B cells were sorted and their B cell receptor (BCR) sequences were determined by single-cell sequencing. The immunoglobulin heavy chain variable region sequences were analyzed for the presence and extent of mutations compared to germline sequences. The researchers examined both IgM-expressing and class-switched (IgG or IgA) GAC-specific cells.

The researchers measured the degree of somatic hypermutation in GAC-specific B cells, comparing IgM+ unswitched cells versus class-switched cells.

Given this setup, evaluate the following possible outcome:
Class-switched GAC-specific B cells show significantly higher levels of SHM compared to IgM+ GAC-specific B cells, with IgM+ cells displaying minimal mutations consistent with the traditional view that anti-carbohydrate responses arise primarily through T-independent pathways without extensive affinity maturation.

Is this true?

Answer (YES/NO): NO